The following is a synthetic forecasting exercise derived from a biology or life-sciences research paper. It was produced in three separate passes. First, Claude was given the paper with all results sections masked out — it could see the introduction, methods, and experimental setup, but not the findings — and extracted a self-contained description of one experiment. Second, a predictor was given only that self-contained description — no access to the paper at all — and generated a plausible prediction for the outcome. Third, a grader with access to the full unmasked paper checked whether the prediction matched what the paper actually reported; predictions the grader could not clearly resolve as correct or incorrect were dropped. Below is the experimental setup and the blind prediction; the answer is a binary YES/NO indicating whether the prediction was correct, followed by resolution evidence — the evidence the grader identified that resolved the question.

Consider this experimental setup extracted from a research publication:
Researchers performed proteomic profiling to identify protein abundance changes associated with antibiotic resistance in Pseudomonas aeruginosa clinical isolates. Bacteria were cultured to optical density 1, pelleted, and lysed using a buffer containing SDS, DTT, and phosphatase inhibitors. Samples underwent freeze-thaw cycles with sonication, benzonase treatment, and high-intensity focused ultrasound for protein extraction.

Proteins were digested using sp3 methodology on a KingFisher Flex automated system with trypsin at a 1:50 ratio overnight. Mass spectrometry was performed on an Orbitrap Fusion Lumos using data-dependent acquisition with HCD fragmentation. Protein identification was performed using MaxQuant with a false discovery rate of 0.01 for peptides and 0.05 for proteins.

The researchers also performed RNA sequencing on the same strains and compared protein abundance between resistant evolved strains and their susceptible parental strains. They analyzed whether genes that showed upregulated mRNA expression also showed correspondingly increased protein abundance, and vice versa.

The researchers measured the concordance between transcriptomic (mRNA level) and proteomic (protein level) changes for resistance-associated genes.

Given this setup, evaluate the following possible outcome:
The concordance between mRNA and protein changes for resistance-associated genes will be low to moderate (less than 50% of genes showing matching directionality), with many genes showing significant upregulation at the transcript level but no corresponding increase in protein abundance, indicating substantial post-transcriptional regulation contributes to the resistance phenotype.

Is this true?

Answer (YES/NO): YES